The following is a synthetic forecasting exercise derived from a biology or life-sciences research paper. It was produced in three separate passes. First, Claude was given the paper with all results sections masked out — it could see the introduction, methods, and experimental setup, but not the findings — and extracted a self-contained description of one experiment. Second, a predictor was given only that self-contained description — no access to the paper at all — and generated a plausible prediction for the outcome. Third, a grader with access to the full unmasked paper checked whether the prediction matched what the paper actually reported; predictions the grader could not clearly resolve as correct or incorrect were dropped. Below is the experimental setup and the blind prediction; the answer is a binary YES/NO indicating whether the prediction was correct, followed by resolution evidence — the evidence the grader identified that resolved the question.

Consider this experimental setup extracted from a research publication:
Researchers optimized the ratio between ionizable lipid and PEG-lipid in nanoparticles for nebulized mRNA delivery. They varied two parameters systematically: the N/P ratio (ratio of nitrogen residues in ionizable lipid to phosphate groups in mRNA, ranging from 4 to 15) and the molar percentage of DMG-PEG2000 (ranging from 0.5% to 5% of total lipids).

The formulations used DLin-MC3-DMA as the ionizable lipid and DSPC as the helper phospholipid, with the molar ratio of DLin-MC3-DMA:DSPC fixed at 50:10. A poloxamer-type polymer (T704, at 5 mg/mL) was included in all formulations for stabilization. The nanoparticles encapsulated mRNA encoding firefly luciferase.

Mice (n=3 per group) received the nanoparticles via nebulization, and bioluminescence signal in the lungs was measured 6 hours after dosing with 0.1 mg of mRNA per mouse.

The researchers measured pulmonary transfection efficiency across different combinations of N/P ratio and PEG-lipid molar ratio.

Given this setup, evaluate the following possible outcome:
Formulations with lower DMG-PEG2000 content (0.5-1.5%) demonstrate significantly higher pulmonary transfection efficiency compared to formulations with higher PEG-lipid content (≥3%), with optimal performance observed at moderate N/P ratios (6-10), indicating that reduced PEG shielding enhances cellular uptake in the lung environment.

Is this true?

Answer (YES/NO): YES